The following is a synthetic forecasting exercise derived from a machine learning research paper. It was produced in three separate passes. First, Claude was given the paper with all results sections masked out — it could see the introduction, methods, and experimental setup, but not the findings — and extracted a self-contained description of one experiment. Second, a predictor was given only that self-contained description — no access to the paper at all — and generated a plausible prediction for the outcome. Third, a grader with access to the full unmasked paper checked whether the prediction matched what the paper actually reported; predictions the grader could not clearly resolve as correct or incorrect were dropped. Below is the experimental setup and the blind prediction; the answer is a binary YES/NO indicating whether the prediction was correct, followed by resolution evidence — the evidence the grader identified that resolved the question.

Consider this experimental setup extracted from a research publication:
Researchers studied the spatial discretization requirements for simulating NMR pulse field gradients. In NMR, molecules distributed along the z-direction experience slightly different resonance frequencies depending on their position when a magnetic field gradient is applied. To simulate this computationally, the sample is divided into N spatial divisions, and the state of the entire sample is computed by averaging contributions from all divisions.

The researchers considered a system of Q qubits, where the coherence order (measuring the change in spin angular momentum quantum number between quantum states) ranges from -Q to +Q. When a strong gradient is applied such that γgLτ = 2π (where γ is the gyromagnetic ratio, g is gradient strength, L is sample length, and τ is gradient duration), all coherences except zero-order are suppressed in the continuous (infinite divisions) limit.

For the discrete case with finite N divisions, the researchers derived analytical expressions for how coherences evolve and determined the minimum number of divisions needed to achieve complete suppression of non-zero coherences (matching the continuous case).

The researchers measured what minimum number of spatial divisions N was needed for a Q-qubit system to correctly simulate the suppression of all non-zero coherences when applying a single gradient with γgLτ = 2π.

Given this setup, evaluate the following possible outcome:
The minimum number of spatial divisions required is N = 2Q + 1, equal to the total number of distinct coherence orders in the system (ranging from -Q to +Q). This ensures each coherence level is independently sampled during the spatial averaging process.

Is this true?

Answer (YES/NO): NO